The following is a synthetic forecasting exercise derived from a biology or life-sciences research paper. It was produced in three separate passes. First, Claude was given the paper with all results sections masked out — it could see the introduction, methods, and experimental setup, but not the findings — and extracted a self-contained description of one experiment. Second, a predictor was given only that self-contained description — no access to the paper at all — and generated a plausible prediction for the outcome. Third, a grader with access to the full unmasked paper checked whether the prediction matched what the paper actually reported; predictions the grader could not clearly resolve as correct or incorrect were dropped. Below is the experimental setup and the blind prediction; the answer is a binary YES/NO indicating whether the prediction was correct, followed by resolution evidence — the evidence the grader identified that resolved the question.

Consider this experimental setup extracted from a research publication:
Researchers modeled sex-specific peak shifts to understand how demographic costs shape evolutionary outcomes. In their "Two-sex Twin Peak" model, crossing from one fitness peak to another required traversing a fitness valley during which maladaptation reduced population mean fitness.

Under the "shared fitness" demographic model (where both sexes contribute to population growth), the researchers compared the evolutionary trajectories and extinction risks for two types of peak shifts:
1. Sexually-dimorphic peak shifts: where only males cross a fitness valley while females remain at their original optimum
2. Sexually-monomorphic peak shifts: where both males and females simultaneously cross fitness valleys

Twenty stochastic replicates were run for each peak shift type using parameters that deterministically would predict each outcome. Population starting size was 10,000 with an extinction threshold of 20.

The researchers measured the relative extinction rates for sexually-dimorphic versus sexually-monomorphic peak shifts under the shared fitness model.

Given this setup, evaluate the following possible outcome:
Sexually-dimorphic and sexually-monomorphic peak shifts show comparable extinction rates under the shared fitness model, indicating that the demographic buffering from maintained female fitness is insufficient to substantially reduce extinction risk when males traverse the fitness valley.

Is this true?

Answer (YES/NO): NO